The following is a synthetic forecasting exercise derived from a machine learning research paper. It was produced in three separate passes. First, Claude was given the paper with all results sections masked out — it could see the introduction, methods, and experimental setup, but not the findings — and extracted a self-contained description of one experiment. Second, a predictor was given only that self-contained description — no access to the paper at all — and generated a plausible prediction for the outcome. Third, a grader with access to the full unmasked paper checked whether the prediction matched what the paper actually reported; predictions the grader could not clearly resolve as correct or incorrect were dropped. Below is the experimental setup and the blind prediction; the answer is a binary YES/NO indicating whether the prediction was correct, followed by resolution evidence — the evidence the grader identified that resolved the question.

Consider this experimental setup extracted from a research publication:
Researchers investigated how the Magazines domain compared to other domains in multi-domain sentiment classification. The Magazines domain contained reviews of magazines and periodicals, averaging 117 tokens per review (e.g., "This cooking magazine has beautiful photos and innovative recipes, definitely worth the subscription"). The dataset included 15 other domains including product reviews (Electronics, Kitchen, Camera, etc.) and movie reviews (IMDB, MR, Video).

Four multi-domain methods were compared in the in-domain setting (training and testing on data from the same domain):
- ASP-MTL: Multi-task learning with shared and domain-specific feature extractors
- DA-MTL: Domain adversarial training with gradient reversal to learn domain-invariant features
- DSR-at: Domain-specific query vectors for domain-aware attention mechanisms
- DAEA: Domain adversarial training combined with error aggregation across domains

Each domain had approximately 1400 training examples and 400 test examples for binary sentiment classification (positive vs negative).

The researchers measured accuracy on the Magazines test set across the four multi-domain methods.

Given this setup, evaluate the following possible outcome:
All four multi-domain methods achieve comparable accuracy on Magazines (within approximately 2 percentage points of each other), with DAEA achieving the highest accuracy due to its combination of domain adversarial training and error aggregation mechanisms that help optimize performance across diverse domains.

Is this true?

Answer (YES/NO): NO